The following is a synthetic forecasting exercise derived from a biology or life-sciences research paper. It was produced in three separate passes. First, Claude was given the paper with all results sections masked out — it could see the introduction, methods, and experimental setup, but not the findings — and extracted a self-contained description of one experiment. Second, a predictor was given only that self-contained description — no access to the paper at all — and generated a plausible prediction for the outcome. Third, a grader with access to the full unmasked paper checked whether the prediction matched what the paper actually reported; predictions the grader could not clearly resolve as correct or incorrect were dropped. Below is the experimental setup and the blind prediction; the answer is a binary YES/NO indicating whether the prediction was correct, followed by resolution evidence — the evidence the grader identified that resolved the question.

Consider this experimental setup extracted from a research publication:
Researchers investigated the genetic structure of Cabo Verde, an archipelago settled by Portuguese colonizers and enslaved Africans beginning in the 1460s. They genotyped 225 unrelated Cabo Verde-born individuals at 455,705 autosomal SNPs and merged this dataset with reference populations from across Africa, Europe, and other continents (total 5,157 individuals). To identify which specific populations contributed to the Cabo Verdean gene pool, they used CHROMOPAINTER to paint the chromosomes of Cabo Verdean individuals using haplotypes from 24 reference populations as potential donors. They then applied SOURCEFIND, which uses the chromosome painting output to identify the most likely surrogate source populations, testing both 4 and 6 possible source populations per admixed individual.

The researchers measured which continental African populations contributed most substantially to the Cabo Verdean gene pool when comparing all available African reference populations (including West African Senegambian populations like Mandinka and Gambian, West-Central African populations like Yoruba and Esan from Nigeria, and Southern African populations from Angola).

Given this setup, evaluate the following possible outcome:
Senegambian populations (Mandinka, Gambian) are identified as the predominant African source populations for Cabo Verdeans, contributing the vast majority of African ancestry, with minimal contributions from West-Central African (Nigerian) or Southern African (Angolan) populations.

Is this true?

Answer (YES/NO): YES